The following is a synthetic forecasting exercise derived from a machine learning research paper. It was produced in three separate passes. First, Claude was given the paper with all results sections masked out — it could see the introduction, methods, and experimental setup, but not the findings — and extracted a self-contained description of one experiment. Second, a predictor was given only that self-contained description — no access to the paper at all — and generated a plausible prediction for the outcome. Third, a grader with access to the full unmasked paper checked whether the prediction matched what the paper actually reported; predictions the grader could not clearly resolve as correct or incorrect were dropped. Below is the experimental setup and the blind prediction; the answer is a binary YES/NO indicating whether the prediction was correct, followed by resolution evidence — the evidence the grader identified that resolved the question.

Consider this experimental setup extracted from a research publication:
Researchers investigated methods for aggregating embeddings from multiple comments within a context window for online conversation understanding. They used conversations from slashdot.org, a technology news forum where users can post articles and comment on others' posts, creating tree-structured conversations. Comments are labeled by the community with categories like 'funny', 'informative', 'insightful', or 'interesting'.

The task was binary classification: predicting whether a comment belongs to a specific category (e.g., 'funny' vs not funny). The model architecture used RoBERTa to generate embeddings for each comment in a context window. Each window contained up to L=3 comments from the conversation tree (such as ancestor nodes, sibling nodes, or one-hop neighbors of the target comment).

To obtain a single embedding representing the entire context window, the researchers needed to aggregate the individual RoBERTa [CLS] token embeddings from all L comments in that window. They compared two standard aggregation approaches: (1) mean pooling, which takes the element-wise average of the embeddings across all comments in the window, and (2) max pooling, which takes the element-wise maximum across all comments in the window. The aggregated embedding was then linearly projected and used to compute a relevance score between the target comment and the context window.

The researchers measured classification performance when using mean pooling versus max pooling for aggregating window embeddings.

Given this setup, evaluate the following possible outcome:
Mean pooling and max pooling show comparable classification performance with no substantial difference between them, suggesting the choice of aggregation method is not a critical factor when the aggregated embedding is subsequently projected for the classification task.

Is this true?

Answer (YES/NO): NO